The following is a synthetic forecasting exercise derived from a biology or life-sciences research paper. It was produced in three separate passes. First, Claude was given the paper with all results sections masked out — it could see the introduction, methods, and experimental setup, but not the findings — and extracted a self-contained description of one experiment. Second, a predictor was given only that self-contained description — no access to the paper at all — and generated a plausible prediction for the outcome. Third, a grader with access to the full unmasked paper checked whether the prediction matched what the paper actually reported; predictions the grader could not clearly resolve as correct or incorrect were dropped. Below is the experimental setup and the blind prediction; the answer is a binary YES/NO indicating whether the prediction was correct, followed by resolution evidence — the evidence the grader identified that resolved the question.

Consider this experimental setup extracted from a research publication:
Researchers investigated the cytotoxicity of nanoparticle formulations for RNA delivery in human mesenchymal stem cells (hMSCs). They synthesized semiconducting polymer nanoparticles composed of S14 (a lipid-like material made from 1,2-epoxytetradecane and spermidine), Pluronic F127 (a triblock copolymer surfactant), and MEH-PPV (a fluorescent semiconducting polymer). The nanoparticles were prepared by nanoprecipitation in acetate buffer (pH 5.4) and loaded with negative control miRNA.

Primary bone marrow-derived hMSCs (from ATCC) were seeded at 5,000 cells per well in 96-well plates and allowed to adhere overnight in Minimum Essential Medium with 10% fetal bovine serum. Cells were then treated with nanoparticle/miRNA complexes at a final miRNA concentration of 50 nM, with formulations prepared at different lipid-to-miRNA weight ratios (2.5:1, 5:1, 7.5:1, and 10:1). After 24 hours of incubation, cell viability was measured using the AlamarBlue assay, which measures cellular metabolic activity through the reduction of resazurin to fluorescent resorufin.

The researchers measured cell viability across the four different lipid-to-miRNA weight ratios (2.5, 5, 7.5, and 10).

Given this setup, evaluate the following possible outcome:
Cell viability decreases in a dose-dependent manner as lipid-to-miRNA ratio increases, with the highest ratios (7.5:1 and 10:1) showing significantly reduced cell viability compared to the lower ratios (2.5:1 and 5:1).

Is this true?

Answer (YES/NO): NO